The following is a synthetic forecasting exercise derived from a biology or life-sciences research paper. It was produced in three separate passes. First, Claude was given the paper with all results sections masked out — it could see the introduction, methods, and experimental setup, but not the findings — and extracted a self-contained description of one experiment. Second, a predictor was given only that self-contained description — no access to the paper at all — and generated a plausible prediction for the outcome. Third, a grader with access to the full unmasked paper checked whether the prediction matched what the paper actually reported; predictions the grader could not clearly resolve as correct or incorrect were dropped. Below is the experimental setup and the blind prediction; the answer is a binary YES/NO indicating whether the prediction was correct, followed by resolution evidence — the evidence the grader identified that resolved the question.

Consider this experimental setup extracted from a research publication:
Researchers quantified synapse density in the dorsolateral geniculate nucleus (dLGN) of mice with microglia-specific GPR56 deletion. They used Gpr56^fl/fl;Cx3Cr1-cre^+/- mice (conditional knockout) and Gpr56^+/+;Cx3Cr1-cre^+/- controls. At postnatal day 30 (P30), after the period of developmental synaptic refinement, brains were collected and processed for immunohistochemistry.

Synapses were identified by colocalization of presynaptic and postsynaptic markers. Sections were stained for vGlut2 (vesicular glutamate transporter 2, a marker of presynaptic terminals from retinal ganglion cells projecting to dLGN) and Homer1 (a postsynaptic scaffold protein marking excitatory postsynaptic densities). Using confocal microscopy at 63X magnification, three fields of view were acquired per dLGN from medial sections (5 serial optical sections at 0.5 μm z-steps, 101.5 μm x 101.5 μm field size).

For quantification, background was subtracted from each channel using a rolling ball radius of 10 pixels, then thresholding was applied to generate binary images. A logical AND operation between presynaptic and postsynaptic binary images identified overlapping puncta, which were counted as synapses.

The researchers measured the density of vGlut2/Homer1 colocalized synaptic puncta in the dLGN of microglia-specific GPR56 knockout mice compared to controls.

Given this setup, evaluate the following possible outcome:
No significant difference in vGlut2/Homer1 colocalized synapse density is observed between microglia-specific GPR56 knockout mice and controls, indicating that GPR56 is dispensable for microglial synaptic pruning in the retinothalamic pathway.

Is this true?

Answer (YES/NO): NO